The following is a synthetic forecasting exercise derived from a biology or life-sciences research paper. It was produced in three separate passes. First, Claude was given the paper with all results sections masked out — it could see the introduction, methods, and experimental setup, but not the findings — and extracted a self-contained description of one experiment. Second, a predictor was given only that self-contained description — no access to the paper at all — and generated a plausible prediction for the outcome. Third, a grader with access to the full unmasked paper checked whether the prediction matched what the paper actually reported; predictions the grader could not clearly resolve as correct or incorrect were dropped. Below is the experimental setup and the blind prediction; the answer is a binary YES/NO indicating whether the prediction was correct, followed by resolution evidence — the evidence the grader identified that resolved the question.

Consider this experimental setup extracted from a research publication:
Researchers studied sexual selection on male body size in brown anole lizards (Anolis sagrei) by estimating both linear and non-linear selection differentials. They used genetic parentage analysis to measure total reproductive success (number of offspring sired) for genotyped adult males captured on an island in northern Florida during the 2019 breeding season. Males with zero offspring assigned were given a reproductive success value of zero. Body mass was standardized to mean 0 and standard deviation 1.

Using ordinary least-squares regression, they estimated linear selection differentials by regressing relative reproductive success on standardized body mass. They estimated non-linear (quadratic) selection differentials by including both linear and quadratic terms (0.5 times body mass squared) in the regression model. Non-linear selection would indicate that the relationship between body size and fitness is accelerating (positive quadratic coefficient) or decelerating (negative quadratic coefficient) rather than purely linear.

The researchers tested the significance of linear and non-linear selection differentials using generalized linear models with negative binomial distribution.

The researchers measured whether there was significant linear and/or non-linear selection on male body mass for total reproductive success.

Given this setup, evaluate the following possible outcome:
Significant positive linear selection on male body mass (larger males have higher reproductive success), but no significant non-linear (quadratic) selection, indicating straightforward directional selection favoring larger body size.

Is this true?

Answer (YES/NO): YES